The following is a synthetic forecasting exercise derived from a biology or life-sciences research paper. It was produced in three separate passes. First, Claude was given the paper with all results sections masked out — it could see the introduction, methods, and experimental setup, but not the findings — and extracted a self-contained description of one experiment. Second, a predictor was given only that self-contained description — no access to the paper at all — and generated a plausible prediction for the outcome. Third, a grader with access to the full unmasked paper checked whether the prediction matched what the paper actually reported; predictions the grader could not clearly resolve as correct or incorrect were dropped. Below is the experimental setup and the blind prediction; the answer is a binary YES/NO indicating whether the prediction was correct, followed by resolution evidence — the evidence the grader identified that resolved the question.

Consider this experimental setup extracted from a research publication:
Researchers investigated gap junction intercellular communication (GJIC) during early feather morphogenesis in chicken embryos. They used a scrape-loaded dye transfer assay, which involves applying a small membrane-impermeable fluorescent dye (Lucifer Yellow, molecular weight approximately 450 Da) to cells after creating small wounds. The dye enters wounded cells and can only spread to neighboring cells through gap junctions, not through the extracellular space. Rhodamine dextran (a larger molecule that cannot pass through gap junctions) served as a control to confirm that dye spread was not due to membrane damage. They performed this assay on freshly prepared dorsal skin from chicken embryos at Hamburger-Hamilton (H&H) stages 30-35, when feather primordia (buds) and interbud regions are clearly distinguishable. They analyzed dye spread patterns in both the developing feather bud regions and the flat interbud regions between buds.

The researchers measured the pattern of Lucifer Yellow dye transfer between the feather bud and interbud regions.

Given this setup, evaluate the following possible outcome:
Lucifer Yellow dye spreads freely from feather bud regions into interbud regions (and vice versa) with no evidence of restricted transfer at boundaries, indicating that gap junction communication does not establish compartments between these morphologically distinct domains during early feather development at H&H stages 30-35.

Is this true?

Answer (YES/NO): NO